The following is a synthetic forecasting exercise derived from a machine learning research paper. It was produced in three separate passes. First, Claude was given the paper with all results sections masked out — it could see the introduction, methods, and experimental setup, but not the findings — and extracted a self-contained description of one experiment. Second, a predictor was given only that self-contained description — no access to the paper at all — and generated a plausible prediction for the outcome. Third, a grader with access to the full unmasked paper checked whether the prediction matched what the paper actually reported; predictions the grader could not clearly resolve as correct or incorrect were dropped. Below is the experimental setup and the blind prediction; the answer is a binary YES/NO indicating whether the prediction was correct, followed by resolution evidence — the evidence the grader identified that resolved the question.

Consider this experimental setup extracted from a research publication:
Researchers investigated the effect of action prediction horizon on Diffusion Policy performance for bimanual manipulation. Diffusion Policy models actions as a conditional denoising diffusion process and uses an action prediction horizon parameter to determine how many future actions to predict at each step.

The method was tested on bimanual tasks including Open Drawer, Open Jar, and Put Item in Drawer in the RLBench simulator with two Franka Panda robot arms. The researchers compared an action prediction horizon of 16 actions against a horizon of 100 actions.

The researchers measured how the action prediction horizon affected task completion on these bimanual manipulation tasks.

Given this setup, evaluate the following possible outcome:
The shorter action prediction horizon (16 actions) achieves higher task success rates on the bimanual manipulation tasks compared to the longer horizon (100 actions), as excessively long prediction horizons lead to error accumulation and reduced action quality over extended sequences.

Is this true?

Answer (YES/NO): NO